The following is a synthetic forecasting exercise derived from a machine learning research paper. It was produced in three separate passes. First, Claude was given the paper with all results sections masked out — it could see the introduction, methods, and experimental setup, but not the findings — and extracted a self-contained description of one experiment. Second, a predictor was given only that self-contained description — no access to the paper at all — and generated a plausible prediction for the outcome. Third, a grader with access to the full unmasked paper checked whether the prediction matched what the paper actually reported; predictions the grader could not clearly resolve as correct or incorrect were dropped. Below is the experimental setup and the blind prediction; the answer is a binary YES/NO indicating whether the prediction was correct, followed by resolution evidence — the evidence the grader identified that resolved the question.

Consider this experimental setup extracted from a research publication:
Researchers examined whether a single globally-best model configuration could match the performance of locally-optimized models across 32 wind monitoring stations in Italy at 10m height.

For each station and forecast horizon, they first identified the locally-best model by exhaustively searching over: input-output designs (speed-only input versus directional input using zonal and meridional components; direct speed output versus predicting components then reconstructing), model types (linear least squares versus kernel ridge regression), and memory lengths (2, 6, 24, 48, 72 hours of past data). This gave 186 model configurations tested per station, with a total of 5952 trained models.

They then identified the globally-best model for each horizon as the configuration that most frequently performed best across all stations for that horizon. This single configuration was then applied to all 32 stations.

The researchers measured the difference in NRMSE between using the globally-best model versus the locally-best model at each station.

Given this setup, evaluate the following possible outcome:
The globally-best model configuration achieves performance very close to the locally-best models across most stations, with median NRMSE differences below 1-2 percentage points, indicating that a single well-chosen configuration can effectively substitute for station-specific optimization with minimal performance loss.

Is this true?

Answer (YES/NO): YES